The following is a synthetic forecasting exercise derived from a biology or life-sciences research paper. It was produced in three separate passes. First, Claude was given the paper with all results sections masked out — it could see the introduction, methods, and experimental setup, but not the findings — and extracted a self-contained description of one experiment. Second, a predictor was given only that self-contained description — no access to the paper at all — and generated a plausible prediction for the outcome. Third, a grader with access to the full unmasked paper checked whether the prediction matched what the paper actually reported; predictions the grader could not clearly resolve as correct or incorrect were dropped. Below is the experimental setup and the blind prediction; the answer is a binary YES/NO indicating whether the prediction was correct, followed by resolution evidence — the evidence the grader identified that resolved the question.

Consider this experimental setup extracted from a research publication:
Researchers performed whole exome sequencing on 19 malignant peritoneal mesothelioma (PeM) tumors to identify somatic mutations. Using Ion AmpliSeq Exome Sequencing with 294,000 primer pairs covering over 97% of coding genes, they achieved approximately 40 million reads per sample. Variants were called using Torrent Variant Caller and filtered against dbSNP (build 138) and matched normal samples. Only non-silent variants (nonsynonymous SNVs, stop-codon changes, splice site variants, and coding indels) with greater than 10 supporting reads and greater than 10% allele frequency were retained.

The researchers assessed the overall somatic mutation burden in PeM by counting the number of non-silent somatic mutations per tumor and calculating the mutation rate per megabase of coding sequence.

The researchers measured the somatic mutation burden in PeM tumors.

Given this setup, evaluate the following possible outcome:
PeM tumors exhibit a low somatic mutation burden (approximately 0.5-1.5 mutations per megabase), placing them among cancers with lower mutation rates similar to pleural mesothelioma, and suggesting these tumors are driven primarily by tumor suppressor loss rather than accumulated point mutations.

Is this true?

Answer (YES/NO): NO